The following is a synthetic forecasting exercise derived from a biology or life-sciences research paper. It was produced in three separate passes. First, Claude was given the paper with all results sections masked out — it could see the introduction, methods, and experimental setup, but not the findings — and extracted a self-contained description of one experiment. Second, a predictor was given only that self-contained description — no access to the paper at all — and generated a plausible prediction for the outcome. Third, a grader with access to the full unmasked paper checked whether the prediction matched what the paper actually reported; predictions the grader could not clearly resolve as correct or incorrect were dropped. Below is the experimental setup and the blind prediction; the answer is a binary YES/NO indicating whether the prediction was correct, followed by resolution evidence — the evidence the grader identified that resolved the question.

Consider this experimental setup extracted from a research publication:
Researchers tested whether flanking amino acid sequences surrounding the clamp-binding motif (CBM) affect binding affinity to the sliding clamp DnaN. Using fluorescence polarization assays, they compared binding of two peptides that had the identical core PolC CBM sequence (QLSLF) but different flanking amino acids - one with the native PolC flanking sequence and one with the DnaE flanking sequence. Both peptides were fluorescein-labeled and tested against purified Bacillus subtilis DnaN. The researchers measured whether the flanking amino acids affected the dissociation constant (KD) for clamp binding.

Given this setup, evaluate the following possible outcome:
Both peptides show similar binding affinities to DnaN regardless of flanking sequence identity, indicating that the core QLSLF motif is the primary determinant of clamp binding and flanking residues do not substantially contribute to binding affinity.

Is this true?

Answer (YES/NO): YES